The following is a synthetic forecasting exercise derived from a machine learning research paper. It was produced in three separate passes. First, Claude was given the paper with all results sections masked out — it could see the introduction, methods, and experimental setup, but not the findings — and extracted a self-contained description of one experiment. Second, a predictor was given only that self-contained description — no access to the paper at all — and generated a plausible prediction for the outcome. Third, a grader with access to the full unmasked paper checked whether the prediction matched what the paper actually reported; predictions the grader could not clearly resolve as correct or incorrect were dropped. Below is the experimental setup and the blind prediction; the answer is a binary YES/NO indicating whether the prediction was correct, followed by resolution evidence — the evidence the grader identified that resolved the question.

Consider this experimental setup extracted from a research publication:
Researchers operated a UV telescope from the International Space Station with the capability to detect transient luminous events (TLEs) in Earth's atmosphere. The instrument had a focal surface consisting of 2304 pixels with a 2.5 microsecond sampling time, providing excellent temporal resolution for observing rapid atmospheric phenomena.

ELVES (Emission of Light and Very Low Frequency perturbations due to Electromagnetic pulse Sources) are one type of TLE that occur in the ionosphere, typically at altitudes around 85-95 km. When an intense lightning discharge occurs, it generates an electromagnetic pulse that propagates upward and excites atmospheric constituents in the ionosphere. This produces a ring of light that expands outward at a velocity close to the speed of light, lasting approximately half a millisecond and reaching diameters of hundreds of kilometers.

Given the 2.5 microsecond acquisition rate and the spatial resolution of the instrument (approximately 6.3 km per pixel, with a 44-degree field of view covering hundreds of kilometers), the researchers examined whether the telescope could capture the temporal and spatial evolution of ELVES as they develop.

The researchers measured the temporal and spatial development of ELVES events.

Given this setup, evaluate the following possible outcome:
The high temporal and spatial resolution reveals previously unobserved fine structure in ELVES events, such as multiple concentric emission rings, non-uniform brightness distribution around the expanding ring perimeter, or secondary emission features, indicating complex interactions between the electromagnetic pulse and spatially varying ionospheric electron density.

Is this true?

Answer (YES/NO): NO